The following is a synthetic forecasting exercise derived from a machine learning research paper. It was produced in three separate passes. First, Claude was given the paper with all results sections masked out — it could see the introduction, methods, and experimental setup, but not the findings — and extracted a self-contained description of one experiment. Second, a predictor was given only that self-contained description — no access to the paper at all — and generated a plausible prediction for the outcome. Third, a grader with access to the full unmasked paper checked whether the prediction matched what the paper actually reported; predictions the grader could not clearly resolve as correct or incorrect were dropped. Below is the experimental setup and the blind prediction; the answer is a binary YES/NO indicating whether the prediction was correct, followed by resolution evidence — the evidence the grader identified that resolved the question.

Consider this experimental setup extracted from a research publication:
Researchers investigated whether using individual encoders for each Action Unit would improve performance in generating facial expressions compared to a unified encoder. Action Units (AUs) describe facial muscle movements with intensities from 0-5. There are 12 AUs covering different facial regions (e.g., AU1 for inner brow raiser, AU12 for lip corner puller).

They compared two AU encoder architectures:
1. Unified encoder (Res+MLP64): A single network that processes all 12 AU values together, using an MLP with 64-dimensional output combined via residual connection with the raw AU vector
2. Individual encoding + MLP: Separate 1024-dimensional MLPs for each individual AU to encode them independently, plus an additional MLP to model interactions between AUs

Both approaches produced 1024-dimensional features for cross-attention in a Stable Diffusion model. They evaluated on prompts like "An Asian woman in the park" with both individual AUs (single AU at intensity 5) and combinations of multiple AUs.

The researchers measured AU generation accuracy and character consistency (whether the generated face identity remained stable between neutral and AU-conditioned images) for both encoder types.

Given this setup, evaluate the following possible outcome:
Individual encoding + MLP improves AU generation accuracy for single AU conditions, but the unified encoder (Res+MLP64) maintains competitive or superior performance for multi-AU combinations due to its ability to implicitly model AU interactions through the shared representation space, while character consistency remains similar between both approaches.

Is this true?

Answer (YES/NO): NO